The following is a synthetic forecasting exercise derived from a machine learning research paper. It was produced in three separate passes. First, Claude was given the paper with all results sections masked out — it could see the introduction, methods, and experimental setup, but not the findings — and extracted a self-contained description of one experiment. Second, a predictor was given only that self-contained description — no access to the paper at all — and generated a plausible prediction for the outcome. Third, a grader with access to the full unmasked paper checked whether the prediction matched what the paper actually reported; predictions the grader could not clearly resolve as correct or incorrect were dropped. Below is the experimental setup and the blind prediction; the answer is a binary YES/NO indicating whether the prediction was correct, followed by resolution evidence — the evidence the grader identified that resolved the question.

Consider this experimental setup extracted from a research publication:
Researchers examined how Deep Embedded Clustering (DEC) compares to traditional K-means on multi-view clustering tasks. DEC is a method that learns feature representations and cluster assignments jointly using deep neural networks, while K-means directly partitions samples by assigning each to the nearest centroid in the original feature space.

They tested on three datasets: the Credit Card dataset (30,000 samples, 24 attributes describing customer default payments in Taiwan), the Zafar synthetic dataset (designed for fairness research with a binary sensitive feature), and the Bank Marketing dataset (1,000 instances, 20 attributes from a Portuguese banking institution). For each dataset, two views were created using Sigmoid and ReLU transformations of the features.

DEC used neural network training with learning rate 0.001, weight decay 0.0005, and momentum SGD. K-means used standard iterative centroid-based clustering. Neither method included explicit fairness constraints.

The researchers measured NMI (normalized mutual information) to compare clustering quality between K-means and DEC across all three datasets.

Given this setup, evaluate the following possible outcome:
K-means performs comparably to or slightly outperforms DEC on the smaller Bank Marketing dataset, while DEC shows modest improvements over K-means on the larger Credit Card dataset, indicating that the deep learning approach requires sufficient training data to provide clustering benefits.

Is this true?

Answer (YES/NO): NO